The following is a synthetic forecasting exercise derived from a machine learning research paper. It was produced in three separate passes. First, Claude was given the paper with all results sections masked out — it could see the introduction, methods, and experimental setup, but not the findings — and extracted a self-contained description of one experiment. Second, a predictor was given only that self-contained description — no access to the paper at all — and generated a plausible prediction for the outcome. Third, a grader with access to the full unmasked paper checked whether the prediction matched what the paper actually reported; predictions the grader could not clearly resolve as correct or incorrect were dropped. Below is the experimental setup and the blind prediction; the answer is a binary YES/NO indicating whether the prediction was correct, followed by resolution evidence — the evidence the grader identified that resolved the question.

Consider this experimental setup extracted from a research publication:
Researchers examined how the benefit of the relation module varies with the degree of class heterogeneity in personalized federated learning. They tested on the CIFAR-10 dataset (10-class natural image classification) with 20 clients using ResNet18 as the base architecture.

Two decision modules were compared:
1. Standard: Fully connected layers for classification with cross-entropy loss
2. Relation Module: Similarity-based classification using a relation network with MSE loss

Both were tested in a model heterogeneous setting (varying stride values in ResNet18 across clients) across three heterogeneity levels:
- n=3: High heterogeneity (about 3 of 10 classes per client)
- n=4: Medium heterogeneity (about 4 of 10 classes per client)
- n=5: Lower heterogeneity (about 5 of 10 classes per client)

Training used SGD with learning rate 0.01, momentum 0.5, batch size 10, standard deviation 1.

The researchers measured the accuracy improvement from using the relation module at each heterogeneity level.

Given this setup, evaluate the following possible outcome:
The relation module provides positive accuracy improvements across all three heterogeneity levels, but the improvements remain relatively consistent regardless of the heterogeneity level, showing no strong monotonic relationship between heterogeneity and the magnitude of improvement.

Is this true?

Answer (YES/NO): YES